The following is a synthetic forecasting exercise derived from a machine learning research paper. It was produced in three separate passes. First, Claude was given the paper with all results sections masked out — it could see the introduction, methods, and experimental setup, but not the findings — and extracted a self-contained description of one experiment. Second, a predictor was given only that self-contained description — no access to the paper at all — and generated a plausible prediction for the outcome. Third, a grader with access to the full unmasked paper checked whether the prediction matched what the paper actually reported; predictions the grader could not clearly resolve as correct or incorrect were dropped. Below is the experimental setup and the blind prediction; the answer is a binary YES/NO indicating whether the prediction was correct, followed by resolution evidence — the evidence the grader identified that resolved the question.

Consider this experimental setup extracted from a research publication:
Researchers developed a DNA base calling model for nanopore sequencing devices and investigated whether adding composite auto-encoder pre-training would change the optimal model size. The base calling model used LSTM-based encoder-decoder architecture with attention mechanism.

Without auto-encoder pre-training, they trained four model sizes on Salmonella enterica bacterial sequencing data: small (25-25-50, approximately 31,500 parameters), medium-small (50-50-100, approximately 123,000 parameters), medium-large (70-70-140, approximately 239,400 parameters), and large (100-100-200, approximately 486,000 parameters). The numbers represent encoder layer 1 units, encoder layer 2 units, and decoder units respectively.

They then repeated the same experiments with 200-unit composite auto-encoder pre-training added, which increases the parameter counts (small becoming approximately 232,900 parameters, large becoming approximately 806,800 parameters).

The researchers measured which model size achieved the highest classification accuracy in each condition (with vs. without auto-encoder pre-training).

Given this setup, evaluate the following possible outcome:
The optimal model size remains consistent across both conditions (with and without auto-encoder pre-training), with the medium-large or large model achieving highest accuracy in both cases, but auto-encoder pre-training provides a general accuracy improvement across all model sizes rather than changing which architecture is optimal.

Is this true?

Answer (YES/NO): NO